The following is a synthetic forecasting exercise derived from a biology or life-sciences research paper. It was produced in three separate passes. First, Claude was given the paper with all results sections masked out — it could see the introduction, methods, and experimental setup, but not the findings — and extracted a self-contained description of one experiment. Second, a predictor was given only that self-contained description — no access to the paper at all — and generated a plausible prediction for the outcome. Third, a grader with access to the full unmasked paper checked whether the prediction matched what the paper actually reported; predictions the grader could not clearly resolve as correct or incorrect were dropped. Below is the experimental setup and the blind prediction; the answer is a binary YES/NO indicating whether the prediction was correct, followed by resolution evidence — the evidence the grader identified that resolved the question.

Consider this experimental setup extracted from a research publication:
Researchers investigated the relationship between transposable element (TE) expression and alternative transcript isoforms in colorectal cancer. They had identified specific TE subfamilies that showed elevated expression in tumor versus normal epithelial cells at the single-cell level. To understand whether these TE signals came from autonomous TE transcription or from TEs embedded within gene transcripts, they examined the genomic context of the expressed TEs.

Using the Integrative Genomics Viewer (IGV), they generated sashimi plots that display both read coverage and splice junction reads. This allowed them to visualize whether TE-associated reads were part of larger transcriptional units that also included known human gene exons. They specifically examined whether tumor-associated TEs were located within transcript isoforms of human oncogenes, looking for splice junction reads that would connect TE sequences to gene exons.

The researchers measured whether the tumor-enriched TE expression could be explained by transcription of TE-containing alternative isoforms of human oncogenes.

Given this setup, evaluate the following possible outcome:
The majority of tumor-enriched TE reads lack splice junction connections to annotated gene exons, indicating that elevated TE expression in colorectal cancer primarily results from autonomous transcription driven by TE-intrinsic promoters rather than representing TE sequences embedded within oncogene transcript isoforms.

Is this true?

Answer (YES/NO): NO